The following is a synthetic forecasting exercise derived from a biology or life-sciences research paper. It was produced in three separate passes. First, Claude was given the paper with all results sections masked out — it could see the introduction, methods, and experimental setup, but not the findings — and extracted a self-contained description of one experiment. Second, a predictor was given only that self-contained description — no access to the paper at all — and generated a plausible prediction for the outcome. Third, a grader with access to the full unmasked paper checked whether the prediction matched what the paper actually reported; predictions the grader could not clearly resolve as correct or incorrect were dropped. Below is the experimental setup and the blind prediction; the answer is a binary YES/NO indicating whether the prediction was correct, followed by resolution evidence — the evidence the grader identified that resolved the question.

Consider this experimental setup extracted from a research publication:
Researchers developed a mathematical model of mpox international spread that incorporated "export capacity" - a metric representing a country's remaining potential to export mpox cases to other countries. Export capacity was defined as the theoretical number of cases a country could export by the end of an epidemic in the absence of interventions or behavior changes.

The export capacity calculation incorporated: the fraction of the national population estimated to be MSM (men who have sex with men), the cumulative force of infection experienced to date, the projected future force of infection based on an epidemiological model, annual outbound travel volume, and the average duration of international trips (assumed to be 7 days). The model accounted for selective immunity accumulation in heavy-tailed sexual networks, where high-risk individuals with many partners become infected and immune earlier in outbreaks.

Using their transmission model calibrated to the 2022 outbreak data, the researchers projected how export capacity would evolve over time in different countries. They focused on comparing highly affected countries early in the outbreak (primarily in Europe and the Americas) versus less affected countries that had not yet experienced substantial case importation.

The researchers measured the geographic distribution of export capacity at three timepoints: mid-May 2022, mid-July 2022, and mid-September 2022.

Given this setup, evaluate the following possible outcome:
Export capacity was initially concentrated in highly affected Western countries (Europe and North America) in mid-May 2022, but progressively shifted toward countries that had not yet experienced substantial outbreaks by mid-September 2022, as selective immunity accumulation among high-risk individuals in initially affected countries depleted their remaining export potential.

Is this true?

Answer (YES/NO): YES